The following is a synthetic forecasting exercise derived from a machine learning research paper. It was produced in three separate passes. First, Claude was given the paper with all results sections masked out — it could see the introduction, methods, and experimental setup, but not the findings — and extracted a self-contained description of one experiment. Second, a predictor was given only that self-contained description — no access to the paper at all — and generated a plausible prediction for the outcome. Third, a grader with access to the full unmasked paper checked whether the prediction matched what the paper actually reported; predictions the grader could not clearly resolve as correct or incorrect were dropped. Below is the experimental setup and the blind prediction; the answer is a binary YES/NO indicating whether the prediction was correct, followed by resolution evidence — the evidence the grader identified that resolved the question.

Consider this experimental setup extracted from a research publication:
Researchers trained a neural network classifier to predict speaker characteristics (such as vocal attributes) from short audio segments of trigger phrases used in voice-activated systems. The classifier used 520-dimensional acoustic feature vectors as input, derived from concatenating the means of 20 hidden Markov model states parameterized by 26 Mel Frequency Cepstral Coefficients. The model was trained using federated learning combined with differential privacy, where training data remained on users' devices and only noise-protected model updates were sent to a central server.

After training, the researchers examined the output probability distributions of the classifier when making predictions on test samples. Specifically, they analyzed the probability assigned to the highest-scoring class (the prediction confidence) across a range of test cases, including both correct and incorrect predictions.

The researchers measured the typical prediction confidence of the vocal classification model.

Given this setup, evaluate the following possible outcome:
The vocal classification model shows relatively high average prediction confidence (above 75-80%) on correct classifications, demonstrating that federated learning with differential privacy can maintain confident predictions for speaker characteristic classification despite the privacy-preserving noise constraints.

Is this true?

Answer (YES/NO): NO